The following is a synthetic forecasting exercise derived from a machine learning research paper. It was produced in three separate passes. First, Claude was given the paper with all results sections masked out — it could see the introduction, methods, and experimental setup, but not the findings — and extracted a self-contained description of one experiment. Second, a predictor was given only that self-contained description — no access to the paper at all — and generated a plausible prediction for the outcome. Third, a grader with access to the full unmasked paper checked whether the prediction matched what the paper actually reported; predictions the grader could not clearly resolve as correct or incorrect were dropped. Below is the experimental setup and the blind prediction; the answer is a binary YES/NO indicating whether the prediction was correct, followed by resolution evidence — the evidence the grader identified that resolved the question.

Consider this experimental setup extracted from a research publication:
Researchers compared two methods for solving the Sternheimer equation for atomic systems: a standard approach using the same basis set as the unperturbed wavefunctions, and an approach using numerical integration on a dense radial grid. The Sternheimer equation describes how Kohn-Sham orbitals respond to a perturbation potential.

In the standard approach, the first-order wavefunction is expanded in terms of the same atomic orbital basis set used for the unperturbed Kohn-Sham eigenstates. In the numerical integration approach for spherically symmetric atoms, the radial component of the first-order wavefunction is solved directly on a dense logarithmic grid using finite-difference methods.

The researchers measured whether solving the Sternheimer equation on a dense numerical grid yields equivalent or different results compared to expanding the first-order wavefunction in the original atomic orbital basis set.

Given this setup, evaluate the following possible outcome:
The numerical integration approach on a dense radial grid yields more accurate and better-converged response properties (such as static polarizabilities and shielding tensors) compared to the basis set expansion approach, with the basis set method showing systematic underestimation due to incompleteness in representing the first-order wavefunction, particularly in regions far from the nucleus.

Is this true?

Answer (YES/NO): NO